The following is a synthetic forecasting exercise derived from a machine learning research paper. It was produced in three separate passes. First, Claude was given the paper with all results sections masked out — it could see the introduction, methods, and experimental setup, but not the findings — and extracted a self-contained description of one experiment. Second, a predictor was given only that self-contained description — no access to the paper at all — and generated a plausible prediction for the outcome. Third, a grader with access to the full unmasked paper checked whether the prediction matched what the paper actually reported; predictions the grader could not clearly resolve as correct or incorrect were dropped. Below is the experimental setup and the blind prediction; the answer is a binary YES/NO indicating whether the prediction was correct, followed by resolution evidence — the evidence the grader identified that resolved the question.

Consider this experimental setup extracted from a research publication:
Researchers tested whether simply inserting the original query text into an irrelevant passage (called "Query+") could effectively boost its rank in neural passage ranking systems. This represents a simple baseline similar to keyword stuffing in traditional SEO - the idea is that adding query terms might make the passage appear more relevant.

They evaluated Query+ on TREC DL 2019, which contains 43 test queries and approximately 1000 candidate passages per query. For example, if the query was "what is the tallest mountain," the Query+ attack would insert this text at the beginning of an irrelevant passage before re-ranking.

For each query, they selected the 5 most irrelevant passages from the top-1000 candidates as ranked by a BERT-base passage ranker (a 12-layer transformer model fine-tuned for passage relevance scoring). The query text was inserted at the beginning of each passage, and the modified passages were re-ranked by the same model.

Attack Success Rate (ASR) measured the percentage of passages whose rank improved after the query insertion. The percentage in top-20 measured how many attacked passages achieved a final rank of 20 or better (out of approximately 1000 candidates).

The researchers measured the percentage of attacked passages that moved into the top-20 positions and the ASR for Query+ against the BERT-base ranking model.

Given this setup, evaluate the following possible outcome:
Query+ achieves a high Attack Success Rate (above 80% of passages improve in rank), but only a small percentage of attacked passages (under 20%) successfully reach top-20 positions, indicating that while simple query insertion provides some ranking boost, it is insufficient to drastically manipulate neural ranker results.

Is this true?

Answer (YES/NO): NO